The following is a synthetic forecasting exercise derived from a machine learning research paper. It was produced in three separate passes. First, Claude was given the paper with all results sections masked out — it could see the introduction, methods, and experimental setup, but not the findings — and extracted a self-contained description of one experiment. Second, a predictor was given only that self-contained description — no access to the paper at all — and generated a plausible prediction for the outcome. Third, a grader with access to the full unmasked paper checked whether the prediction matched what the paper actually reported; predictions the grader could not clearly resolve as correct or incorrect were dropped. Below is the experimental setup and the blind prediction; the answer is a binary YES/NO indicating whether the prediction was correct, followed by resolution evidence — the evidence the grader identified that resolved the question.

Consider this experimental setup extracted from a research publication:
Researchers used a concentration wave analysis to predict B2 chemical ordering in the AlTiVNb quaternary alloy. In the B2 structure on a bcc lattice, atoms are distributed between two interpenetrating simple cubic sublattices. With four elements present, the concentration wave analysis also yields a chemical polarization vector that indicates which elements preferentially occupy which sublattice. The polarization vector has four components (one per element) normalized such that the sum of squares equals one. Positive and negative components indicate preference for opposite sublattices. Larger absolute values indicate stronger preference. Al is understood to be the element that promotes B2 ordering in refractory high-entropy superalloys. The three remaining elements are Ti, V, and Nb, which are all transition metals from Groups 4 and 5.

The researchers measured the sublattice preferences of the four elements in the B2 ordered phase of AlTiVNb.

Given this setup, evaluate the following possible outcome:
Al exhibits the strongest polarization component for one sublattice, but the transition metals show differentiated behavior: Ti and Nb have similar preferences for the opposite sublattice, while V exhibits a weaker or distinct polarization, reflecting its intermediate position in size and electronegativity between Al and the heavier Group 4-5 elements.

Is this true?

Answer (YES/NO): NO